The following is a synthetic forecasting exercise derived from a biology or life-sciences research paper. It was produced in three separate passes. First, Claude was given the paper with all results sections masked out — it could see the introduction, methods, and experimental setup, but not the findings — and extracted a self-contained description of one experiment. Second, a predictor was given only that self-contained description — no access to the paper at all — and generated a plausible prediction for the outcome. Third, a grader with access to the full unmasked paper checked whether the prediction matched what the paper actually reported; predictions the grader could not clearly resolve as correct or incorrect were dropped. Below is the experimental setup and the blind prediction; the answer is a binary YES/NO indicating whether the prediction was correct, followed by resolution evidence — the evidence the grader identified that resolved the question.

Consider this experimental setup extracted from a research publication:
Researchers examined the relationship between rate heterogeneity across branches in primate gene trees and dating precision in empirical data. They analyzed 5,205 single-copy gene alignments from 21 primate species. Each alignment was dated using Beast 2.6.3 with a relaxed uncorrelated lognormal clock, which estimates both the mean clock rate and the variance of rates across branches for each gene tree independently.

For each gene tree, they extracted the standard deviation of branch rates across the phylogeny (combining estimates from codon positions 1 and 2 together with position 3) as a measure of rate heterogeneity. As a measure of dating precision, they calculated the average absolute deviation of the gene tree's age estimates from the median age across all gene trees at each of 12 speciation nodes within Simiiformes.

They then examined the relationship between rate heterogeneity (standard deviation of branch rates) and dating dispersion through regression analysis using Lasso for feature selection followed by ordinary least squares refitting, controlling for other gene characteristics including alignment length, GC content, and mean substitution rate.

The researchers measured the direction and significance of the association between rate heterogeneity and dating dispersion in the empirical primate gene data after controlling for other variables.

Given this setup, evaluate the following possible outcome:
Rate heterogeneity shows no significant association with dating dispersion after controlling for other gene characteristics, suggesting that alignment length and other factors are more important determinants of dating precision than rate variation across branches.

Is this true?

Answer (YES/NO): NO